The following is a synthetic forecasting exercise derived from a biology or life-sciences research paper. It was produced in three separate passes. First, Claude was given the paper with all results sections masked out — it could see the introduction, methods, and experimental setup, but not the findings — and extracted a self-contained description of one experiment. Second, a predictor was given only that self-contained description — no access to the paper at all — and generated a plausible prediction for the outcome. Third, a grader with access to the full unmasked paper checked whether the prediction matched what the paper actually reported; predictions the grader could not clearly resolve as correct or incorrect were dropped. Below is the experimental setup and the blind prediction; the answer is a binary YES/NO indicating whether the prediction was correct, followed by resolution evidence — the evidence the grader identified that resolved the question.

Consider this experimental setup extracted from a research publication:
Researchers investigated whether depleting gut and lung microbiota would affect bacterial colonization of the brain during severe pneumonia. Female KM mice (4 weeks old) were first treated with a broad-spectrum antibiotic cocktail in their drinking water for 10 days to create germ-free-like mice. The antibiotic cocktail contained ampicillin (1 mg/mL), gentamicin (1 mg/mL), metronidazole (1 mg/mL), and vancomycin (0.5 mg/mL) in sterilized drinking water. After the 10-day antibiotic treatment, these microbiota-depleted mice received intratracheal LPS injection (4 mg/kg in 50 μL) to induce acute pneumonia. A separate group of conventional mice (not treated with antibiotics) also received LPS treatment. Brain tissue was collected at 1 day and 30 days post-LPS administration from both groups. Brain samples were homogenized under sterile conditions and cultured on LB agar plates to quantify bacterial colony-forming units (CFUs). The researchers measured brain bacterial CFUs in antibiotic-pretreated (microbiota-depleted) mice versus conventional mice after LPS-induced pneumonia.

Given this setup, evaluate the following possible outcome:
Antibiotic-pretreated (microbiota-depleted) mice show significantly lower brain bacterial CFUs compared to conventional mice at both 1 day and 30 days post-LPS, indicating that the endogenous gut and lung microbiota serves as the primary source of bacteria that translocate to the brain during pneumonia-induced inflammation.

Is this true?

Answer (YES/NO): YES